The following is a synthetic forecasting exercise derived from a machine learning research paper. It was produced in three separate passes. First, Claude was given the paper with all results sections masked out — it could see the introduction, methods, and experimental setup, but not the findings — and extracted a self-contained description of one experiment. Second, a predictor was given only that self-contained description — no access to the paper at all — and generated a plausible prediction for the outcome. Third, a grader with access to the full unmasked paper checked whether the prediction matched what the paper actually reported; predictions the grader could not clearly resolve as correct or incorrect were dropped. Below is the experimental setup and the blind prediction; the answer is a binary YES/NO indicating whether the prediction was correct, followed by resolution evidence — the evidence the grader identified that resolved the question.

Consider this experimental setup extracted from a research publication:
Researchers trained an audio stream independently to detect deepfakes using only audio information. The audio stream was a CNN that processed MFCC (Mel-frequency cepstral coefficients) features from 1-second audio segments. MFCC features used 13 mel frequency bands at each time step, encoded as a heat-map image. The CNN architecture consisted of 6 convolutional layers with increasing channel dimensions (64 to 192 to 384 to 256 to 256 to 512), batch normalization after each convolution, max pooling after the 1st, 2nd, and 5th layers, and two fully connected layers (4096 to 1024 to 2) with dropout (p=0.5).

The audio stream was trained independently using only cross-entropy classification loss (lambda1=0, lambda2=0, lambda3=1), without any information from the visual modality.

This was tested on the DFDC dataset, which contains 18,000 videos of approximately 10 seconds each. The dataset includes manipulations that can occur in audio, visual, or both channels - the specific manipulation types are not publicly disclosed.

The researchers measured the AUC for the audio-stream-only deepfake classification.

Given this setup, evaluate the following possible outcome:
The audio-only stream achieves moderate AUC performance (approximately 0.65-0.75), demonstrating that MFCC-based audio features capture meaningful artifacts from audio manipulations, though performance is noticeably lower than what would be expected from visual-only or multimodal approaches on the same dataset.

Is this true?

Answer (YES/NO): NO